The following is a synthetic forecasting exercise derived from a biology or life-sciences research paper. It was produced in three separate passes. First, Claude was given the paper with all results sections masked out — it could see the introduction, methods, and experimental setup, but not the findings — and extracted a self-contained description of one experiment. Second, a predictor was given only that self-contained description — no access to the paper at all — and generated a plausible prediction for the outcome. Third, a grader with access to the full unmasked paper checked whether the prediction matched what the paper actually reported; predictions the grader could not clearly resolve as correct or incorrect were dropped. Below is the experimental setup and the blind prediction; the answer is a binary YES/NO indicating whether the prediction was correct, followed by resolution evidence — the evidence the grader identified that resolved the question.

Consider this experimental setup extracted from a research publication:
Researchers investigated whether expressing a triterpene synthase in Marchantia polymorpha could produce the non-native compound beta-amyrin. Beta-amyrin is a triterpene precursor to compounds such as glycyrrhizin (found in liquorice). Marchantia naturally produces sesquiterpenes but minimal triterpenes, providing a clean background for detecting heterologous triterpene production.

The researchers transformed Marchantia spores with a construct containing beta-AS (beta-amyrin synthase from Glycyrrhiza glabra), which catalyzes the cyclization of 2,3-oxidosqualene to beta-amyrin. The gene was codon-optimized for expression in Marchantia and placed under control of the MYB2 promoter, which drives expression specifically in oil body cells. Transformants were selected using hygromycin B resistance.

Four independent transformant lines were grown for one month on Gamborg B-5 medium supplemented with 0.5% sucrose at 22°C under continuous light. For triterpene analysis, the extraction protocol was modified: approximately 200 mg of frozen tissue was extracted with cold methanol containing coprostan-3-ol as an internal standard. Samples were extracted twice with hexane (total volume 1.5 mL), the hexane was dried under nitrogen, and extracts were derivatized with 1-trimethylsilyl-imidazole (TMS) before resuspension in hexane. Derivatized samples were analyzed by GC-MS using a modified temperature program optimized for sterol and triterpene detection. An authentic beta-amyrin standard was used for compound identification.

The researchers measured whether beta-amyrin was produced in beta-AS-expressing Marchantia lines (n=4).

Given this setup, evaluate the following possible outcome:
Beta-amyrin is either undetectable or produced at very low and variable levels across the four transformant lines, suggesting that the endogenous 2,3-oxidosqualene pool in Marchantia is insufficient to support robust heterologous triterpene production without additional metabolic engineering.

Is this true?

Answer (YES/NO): NO